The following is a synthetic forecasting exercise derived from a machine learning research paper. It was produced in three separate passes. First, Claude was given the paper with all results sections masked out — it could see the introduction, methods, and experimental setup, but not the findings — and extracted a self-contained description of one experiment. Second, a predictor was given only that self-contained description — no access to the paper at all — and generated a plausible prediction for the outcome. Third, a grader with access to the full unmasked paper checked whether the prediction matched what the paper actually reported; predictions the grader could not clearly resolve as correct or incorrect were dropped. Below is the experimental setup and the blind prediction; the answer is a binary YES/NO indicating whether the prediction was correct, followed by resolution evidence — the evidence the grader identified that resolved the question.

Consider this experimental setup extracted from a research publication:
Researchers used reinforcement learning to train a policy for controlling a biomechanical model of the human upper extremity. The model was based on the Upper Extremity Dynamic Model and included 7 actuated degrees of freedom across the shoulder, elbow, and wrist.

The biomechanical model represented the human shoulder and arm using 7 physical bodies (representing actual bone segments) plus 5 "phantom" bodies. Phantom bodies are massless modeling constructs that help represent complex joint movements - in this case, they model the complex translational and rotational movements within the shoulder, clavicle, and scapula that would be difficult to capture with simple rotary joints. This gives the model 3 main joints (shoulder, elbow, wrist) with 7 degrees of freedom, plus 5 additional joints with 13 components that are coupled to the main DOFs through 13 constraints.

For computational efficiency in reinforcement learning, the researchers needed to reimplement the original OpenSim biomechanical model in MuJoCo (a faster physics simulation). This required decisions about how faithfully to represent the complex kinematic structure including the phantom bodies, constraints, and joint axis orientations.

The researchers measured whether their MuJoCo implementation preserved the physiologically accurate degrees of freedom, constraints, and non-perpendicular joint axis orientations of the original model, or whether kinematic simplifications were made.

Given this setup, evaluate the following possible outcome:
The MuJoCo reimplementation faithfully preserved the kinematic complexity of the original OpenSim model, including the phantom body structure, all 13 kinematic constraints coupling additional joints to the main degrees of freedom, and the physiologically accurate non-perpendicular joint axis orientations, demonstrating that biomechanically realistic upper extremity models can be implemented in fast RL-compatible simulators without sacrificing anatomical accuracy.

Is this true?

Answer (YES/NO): NO